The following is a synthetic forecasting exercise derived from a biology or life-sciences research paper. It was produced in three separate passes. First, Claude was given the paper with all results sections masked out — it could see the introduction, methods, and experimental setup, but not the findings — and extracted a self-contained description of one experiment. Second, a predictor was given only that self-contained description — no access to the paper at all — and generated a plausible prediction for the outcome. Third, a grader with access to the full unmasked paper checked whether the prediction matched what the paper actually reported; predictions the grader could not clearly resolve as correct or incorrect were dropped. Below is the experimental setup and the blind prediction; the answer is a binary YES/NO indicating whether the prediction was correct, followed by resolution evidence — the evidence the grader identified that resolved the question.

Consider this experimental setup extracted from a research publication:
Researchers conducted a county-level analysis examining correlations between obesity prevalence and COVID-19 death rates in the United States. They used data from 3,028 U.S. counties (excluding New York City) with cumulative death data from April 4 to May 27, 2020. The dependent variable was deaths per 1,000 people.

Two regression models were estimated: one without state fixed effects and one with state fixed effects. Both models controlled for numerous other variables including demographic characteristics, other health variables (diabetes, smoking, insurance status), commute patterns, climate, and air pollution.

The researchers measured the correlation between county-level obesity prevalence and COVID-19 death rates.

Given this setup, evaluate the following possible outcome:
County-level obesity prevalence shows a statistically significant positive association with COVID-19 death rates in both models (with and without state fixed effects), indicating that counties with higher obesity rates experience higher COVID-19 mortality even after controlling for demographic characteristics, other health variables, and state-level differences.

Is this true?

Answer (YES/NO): NO